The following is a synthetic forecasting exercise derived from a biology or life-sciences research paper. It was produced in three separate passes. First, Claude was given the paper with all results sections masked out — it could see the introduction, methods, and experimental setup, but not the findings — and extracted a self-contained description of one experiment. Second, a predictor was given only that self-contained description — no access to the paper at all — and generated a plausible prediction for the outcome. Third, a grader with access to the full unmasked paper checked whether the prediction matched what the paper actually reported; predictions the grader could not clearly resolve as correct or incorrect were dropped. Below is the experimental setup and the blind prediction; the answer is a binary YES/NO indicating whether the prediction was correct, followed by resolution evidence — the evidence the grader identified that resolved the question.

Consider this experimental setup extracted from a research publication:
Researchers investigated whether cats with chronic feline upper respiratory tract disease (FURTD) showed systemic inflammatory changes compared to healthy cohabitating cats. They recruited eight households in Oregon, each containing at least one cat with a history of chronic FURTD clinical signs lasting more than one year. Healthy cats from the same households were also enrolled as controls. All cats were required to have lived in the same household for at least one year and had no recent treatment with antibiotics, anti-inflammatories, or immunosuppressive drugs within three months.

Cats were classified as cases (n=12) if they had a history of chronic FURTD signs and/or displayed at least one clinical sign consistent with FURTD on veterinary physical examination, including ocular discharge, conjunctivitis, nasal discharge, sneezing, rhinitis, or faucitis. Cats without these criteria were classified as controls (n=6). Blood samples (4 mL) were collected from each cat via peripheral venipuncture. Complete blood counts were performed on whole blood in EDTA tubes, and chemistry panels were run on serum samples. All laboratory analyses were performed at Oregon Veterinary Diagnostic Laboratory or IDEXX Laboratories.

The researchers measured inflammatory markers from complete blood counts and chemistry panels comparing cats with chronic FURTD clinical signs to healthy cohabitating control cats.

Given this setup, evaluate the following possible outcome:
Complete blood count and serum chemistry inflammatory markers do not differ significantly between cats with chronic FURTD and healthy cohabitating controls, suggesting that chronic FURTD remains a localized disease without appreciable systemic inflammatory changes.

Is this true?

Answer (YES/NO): NO